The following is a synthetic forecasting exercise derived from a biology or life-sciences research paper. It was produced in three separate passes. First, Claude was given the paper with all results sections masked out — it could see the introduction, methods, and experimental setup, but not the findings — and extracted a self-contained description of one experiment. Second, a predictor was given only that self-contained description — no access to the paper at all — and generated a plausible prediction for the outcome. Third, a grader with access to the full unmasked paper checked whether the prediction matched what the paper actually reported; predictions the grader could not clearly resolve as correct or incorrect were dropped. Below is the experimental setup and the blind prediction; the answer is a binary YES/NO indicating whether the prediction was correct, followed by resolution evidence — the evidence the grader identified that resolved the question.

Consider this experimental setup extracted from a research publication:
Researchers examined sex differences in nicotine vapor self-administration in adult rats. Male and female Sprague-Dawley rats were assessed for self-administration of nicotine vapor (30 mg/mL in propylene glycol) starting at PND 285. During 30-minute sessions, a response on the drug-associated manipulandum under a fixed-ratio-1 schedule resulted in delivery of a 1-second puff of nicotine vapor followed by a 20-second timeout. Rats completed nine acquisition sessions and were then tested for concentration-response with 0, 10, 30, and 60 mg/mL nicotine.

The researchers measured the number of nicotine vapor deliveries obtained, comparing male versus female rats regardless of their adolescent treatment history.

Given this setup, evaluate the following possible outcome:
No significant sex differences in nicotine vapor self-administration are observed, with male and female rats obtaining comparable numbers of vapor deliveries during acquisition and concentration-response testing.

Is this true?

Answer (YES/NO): NO